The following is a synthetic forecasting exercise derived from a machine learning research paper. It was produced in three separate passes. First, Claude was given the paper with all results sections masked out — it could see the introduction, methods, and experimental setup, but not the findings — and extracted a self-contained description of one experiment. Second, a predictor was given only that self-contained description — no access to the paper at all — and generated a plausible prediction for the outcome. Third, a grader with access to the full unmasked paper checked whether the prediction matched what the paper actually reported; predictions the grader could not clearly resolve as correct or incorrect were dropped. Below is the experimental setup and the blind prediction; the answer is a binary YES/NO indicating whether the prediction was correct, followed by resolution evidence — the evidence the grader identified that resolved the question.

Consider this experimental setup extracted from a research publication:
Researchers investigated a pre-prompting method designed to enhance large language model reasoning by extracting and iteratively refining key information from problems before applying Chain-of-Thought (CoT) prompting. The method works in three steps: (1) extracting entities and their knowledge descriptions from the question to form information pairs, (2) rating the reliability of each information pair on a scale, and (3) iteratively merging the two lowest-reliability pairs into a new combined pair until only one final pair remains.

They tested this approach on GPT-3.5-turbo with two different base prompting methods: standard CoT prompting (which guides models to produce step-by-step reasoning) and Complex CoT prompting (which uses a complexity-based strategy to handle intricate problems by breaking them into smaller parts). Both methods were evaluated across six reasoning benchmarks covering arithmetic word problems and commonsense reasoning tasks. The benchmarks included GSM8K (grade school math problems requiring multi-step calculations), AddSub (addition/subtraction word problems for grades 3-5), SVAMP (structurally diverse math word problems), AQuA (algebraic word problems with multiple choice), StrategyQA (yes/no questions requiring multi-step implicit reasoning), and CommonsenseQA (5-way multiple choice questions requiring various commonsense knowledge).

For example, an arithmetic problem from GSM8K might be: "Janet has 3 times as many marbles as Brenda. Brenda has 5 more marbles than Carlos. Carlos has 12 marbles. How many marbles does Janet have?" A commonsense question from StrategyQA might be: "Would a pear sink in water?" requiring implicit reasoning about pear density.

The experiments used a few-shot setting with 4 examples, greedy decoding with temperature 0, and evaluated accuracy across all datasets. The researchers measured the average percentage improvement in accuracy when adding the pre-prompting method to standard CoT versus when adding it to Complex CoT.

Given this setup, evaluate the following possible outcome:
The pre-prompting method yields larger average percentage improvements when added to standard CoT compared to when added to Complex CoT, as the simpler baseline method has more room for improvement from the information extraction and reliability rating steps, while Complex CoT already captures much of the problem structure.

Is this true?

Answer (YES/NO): NO